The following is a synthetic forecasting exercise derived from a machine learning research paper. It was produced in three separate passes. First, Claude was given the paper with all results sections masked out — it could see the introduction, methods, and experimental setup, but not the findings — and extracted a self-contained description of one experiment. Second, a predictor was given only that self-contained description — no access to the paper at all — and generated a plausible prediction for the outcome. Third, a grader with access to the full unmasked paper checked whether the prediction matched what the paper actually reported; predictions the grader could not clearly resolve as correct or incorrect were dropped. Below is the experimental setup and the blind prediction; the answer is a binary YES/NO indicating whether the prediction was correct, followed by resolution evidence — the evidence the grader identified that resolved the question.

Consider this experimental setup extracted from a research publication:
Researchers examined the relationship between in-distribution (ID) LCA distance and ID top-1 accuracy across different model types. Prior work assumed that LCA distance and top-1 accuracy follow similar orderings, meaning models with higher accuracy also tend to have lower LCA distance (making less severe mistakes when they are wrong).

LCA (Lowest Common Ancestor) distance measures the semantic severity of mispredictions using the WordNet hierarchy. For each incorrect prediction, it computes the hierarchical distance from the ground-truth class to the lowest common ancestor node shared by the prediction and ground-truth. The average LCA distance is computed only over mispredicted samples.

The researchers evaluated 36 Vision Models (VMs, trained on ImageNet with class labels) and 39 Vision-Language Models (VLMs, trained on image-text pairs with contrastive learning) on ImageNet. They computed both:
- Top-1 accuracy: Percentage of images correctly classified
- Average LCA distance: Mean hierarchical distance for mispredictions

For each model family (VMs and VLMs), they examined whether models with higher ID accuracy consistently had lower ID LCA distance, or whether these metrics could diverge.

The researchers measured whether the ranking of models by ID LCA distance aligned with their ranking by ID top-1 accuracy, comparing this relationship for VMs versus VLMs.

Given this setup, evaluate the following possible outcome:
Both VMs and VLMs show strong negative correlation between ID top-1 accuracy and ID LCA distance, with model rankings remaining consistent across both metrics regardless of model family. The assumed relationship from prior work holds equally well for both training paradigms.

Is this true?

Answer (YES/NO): NO